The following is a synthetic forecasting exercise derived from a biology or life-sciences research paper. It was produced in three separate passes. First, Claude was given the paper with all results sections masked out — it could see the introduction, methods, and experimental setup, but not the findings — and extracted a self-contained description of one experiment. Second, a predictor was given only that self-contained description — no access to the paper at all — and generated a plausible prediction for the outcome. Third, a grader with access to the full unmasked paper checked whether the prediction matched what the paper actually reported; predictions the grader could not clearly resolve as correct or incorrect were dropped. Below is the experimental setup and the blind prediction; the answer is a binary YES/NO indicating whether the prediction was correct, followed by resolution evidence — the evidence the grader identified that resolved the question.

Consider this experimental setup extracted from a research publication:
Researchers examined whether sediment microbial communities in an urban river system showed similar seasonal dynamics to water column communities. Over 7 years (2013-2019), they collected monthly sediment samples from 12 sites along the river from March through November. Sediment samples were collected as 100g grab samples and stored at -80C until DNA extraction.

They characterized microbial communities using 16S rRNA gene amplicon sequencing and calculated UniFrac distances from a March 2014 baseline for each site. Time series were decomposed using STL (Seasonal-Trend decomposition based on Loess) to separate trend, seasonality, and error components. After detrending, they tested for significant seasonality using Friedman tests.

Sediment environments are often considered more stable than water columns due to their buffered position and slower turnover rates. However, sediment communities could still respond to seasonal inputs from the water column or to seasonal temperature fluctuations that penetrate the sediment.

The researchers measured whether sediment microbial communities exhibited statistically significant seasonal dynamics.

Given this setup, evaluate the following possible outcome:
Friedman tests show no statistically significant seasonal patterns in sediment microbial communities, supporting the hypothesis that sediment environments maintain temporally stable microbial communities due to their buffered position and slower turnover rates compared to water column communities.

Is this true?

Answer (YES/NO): YES